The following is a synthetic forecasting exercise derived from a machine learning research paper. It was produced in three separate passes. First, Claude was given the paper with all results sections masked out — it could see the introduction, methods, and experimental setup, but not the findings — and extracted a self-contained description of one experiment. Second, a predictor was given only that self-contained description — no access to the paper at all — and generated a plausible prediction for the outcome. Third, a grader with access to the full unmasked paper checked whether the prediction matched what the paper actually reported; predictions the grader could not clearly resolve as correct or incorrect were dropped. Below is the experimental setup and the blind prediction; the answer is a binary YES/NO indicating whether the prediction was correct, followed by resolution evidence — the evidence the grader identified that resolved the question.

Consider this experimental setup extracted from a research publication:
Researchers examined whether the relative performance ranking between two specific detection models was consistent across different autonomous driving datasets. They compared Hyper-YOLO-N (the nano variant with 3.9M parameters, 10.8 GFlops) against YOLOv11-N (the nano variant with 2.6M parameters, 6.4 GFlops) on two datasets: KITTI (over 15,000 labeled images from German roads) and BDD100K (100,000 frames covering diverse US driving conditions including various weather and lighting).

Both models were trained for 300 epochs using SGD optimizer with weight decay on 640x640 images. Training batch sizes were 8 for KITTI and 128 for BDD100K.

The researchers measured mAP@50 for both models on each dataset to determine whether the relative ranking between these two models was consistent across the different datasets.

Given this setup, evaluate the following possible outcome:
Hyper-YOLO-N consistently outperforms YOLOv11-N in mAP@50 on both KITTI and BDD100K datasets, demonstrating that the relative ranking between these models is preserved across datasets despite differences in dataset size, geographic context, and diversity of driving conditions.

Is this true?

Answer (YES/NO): YES